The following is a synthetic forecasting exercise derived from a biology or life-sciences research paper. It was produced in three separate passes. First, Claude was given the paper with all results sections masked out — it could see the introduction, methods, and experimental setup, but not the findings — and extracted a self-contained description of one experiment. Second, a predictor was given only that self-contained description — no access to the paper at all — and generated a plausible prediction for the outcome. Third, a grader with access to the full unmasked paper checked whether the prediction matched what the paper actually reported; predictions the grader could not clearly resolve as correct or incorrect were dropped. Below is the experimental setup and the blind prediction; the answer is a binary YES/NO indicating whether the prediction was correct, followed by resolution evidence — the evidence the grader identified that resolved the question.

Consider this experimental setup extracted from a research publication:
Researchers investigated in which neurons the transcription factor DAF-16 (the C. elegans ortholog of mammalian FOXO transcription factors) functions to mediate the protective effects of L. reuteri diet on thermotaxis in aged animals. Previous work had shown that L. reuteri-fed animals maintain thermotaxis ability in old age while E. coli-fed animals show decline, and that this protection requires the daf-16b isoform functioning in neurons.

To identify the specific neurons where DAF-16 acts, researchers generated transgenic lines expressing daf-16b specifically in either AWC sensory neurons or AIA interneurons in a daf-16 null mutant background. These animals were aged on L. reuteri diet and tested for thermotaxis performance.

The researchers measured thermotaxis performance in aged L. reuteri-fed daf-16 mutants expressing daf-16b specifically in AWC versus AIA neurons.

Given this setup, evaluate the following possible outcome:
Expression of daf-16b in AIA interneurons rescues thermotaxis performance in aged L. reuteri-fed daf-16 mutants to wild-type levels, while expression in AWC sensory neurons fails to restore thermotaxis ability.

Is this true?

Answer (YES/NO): NO